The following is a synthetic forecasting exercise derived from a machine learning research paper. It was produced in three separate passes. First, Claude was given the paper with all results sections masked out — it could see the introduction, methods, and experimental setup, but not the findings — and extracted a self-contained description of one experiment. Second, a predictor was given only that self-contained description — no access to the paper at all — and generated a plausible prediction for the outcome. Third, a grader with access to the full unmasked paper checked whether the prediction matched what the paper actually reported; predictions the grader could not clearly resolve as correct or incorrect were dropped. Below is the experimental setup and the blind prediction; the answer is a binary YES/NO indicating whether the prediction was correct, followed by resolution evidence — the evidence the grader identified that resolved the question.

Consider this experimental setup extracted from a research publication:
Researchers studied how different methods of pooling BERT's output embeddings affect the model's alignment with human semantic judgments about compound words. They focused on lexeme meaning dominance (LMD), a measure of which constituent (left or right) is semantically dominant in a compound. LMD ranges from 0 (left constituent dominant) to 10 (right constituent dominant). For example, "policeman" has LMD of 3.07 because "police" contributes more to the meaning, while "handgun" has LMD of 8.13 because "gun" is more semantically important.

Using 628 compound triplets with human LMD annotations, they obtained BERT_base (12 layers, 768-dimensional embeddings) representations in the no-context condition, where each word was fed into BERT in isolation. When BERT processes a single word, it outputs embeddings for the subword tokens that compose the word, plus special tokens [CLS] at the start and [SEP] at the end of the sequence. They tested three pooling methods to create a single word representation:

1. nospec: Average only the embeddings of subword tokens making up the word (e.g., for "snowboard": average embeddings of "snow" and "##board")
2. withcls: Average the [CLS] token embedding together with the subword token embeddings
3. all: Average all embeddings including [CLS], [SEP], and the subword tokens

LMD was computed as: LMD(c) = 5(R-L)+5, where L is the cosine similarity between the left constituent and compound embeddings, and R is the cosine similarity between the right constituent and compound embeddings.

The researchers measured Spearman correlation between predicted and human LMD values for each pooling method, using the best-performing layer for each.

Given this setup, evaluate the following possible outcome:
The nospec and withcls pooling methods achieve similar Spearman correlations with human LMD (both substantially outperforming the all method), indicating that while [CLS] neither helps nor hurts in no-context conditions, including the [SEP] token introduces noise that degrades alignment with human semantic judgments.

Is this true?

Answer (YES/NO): NO